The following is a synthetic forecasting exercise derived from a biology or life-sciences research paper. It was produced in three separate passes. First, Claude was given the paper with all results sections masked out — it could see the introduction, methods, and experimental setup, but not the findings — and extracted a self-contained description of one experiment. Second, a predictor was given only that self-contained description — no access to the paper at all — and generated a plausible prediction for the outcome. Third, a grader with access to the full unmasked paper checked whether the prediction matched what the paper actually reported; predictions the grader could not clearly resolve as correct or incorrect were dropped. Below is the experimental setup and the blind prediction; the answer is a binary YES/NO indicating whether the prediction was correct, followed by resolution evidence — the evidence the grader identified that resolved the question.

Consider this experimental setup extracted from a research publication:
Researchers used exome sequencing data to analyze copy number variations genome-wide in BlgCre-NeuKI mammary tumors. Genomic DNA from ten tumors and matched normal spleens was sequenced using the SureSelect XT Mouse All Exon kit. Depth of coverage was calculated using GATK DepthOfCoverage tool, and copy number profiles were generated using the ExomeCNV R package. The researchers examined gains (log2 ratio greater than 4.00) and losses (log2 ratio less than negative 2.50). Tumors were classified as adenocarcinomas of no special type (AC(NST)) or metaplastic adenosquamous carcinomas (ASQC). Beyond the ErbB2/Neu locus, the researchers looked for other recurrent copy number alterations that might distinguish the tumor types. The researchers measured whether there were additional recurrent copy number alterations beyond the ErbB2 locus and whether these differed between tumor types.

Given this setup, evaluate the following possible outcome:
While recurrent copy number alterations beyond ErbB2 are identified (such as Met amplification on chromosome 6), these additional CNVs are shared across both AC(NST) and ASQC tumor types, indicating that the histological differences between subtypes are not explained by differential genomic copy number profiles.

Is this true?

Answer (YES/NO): NO